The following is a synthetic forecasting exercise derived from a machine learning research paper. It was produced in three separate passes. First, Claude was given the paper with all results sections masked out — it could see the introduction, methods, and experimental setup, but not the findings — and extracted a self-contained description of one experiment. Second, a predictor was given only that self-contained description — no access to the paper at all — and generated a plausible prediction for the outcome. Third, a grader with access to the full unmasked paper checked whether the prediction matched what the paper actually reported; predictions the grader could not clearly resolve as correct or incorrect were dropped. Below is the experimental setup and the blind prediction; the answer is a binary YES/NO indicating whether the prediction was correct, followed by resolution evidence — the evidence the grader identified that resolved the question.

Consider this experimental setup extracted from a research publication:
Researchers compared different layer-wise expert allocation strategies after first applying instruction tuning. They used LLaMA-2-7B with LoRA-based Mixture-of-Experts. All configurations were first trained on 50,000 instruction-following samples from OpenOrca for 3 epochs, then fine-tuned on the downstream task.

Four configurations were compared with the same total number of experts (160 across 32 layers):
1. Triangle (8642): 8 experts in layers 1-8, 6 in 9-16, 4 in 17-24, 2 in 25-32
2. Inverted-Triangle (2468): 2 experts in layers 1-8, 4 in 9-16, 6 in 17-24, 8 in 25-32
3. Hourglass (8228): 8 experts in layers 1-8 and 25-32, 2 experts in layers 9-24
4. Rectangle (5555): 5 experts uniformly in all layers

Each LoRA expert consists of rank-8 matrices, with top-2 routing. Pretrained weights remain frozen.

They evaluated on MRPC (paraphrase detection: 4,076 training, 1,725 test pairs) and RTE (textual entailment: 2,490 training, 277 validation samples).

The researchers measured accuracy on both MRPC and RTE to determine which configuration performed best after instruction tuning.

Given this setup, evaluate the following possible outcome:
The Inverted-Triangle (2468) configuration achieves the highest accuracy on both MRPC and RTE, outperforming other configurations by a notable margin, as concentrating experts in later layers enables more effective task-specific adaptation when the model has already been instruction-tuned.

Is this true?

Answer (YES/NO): NO